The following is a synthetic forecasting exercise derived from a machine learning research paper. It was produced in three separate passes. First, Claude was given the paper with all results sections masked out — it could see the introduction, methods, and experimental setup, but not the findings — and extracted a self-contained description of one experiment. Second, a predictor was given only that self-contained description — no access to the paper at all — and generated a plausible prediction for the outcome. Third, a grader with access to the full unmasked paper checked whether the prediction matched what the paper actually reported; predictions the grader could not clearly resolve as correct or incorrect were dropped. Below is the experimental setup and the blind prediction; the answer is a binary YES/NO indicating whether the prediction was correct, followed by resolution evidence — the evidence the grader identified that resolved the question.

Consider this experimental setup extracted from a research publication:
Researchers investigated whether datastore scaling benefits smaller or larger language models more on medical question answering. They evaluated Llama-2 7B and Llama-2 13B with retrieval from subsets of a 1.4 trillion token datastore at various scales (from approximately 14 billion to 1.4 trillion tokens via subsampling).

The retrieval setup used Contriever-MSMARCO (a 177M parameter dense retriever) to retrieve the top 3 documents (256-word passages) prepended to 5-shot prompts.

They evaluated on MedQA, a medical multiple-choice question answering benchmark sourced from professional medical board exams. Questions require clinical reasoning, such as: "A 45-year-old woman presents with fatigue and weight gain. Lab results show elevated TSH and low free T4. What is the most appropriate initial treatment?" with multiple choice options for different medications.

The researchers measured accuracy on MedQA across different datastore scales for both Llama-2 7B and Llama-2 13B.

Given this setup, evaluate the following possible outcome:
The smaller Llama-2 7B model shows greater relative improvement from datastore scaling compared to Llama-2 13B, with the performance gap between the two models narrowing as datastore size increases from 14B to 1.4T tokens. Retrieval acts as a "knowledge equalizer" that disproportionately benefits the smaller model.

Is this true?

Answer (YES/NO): NO